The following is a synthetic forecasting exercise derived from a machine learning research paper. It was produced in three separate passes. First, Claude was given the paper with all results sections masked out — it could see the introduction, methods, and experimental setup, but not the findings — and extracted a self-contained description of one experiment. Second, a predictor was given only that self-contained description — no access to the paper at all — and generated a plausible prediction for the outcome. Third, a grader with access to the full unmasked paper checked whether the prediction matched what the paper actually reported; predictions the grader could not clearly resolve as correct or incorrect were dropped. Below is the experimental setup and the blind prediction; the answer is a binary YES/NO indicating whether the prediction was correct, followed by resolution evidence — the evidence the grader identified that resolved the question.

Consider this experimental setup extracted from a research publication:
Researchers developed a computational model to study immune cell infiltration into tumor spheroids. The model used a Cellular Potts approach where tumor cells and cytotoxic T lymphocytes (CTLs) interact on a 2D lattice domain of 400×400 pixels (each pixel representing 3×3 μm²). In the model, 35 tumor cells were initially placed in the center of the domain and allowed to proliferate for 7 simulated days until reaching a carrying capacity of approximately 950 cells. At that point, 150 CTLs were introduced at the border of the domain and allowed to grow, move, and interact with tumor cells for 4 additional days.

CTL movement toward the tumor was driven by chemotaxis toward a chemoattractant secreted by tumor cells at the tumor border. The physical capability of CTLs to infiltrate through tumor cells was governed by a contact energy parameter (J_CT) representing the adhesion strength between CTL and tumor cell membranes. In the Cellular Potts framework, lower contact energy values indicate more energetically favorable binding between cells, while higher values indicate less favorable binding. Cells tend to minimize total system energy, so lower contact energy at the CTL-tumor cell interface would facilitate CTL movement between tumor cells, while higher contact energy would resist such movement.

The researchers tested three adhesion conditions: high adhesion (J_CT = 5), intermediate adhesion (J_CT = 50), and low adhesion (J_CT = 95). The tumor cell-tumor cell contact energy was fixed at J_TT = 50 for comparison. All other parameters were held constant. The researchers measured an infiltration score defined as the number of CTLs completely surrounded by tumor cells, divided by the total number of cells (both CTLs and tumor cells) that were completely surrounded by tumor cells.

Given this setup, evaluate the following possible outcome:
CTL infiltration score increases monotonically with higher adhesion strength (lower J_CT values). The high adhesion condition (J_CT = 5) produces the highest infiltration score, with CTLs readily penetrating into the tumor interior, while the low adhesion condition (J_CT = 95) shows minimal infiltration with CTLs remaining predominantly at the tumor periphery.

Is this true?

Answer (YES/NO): YES